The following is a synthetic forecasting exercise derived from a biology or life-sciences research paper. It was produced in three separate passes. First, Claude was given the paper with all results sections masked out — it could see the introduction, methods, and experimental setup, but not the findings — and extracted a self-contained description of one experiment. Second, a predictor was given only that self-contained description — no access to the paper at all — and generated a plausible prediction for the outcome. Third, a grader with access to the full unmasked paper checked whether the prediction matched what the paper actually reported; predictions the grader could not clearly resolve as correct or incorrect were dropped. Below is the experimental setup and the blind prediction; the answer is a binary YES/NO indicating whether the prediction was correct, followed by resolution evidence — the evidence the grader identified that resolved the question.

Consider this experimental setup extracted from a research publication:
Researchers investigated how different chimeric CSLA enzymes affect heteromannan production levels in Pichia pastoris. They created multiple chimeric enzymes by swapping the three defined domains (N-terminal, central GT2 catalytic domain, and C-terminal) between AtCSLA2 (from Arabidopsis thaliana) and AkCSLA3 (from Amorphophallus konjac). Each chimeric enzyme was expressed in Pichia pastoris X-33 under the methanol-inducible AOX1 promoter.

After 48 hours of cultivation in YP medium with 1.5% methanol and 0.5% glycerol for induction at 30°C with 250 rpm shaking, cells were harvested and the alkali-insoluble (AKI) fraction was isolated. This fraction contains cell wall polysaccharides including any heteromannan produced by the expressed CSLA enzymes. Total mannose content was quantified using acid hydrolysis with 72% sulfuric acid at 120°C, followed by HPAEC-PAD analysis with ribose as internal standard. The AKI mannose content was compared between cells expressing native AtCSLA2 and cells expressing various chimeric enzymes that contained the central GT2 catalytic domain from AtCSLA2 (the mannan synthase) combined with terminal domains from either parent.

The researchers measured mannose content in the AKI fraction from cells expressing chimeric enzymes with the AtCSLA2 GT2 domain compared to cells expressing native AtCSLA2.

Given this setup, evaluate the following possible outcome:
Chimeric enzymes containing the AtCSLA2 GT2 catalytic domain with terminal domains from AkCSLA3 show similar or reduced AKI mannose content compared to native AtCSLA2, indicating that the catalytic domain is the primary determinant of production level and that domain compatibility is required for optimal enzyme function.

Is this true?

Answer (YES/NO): YES